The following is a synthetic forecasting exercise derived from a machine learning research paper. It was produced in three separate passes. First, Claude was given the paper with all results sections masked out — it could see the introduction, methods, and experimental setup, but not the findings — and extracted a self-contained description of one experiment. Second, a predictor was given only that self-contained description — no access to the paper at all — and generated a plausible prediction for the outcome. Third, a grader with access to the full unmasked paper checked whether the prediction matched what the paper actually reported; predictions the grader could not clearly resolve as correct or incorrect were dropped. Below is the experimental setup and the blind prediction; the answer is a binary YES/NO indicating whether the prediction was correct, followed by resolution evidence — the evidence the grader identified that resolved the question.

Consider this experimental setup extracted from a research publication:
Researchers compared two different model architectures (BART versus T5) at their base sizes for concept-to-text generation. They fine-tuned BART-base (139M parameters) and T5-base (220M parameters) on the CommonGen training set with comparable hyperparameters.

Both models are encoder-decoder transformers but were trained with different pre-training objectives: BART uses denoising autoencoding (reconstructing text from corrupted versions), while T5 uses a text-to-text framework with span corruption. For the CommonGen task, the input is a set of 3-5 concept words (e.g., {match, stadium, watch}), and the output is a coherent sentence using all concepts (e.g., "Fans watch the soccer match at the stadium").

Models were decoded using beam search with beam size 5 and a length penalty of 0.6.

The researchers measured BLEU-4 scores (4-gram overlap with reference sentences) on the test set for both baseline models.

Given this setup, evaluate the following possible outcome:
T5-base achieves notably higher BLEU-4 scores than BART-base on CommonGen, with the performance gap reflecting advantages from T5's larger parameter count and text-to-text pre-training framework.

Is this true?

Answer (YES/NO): NO